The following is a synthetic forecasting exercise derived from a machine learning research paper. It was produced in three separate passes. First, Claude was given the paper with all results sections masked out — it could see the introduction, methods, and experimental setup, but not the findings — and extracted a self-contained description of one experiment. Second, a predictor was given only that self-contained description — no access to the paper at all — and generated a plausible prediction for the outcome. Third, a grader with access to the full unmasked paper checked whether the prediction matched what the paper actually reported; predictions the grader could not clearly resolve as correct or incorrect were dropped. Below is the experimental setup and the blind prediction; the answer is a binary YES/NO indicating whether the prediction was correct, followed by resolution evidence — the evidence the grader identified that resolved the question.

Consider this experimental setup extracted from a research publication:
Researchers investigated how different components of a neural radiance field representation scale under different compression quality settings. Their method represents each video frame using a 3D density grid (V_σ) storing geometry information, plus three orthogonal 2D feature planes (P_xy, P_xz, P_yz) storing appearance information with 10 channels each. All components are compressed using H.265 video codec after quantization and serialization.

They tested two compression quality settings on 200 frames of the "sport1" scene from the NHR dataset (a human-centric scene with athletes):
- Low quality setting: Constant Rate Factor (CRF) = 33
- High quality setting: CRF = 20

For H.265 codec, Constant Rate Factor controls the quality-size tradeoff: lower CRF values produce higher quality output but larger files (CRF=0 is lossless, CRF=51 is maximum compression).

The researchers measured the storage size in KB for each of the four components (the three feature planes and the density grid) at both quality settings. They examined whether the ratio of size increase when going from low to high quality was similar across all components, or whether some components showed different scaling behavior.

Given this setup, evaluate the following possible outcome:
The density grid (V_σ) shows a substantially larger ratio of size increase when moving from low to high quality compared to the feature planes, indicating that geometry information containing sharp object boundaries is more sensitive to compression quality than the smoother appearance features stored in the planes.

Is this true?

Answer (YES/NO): NO